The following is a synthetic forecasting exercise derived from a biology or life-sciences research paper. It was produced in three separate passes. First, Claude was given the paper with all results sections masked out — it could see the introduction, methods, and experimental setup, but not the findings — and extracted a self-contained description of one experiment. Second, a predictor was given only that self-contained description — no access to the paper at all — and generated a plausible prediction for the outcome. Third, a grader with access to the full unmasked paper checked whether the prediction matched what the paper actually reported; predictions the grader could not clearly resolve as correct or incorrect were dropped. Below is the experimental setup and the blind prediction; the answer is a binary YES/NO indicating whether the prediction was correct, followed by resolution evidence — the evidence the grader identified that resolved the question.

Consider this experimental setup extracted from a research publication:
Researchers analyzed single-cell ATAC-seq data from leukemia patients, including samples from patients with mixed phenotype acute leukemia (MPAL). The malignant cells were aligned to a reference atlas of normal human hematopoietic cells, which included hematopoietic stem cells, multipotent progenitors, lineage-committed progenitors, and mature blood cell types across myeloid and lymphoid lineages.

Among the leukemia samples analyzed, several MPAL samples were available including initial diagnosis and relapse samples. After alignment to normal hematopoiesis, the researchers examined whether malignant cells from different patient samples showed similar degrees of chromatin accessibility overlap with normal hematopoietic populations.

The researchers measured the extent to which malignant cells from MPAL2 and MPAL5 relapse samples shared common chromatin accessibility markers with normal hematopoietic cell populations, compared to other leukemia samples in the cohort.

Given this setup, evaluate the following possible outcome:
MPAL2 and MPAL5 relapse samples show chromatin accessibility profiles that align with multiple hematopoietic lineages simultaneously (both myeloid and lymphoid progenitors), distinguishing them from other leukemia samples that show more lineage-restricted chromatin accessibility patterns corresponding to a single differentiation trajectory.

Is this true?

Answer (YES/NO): NO